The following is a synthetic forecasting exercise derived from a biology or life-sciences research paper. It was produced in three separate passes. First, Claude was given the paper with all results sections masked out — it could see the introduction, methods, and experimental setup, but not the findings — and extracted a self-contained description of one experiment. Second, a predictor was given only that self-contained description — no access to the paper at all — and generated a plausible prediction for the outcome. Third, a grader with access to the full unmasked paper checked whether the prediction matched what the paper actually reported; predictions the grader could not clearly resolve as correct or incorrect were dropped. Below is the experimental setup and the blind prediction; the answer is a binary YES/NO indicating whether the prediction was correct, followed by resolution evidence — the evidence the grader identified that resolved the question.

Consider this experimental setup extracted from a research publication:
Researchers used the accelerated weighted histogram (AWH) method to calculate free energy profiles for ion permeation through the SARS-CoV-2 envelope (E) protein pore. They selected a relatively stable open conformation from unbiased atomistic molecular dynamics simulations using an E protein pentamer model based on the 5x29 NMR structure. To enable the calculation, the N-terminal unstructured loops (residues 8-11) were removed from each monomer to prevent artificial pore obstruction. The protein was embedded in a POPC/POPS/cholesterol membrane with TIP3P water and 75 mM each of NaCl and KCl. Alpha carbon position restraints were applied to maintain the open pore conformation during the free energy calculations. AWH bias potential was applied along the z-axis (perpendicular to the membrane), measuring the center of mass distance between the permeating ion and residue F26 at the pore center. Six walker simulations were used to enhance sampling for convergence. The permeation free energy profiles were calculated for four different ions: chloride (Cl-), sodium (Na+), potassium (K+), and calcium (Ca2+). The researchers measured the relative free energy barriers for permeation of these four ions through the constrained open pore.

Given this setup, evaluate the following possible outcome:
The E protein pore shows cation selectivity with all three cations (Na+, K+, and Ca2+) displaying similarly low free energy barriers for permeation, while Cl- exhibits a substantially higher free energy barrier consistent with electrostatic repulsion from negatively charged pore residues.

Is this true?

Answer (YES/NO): NO